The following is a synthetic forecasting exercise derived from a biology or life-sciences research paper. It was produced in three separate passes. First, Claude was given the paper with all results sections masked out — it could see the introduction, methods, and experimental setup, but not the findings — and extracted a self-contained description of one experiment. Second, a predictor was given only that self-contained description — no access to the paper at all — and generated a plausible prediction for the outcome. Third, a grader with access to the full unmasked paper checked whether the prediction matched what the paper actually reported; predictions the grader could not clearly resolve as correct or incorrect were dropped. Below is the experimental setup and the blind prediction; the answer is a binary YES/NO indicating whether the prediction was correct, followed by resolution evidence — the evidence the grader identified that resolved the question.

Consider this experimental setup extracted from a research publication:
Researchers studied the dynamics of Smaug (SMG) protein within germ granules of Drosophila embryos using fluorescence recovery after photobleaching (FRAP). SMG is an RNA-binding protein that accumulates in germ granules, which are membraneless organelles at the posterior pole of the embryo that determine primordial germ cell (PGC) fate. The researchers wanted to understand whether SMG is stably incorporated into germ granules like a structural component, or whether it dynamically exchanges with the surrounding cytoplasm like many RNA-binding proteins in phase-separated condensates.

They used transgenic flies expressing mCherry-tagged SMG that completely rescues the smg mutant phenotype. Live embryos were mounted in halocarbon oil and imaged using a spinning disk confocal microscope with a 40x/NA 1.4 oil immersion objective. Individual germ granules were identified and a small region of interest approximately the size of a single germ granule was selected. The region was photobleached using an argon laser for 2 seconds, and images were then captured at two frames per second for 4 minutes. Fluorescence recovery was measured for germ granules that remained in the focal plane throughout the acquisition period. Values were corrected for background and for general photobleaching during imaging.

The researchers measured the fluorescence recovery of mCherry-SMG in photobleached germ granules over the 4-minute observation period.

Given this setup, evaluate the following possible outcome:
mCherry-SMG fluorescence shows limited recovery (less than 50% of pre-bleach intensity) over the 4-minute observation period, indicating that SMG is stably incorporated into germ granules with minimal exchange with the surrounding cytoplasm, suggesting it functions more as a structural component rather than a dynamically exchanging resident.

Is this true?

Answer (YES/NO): YES